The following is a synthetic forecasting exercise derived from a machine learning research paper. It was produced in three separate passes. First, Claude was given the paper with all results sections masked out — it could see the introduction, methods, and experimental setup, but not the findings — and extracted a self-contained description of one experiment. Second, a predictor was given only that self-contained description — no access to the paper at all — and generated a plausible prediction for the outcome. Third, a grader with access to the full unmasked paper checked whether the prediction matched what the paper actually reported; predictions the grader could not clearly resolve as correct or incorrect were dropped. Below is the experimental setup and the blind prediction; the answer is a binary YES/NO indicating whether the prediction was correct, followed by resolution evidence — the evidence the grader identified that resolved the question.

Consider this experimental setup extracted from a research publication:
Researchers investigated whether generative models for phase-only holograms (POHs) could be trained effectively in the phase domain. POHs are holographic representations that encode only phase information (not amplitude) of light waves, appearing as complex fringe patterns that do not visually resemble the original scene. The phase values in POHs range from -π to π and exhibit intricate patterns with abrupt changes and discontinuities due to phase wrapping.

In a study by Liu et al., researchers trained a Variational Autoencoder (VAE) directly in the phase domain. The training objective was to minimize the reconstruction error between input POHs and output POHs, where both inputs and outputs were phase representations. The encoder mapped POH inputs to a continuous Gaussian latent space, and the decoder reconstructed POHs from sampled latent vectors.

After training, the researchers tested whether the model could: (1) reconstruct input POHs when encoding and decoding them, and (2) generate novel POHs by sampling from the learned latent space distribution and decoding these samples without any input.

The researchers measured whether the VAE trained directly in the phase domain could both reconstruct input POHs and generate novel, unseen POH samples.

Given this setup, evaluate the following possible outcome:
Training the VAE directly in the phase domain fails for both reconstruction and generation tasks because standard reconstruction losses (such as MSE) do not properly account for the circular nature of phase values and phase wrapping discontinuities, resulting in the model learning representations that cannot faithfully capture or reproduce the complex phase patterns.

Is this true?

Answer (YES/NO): NO